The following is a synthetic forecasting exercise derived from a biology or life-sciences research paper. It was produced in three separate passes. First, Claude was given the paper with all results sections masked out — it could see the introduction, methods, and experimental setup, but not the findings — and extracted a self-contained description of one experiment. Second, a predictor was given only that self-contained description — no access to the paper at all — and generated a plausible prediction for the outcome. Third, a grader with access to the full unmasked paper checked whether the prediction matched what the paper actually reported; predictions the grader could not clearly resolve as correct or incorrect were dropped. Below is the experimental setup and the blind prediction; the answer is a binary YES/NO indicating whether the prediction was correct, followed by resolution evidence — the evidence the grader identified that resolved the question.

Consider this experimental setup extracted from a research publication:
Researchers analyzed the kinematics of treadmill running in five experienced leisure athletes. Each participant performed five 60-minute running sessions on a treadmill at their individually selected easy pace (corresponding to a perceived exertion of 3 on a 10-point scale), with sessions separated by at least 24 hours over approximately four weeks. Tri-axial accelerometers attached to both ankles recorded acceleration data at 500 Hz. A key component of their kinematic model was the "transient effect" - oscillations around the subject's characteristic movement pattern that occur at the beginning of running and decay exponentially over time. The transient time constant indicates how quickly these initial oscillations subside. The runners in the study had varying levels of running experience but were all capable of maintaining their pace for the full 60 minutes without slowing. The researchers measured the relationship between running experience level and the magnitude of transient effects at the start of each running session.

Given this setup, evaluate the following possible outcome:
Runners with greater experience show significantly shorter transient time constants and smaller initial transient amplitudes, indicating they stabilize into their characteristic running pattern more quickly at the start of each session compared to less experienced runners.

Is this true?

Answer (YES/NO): YES